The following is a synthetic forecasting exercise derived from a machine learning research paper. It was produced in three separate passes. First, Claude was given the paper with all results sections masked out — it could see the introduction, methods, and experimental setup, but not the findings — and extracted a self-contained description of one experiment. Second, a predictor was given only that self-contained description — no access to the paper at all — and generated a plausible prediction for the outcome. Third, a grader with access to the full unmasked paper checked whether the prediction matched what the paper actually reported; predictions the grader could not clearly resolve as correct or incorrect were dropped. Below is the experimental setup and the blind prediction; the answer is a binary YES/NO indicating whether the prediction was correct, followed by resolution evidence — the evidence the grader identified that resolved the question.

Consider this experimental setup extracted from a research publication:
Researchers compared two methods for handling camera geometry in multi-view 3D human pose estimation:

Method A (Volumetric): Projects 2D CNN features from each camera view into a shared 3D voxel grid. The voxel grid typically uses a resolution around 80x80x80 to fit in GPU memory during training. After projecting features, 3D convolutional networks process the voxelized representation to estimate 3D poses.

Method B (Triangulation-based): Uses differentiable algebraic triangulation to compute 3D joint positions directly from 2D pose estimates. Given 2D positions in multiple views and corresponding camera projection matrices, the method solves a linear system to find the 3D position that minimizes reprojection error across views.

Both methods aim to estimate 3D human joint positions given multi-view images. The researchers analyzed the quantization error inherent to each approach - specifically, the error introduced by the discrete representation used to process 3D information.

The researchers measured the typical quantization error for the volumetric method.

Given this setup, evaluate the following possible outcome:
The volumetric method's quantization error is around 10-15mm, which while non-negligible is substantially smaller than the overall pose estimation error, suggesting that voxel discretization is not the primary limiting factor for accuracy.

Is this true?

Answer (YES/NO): NO